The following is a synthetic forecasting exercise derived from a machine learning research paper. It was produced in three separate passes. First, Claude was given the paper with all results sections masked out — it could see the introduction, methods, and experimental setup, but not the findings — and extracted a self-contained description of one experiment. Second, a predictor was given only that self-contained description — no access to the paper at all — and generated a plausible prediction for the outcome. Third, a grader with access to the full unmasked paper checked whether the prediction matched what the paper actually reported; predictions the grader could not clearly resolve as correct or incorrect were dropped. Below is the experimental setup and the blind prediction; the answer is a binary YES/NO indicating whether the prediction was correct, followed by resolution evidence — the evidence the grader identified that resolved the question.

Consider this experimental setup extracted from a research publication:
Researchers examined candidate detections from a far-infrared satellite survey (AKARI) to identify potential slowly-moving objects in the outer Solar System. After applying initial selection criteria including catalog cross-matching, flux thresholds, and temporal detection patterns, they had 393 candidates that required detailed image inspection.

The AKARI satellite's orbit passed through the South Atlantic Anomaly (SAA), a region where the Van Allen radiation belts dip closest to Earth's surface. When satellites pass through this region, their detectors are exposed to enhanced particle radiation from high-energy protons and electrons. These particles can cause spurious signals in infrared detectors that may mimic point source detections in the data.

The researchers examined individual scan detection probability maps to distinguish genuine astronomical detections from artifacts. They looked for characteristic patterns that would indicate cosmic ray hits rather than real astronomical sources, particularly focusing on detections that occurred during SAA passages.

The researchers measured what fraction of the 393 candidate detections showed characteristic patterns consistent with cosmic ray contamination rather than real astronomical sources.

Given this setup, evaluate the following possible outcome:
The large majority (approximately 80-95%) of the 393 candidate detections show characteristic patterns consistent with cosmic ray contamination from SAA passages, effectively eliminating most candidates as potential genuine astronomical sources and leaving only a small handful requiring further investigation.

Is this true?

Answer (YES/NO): NO